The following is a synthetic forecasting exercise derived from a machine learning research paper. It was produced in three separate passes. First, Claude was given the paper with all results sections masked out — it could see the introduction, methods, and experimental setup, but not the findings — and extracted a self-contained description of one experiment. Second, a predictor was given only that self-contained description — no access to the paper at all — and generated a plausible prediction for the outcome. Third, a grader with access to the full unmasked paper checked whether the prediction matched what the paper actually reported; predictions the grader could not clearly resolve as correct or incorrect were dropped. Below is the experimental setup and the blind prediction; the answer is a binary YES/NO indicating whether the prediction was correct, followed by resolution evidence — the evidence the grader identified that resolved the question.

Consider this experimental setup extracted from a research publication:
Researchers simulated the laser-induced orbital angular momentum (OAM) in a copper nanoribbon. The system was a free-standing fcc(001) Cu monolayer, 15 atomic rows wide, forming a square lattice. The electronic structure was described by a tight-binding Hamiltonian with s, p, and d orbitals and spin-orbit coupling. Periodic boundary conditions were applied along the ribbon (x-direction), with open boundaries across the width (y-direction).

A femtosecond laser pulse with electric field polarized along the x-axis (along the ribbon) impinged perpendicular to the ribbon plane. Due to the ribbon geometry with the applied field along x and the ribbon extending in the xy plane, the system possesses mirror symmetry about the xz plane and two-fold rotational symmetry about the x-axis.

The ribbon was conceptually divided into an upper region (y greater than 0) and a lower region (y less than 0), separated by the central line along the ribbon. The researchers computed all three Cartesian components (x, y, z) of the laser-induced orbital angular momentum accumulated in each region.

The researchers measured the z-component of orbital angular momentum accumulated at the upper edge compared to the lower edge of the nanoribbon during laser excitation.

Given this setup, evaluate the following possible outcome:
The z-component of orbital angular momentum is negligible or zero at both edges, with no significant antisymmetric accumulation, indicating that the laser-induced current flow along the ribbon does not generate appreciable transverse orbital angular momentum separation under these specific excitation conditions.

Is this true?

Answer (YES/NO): NO